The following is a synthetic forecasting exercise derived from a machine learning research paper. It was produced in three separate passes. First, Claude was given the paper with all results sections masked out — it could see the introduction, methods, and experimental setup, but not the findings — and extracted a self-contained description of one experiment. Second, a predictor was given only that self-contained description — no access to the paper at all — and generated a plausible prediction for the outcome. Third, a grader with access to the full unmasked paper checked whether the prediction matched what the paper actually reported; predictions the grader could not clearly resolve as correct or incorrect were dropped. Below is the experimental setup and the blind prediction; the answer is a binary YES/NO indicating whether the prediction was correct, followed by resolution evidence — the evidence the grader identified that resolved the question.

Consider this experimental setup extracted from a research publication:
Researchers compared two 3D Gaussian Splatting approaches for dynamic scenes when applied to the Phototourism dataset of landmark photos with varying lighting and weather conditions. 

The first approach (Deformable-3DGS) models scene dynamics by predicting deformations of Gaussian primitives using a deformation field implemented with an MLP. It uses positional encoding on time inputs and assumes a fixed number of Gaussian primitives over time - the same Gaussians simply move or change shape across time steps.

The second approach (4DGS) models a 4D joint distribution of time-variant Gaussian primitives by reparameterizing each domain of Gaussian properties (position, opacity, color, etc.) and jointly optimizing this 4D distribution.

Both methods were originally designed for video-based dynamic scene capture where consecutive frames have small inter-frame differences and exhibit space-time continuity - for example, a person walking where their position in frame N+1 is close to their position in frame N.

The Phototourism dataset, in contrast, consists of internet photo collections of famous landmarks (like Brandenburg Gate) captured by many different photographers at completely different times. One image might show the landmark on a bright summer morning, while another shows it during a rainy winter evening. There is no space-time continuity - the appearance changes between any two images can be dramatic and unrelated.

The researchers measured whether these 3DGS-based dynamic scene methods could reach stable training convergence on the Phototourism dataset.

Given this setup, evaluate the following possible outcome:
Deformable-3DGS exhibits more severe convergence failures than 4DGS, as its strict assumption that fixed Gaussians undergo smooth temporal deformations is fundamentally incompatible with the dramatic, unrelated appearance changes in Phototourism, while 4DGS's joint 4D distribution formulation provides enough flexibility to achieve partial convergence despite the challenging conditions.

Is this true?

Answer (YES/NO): NO